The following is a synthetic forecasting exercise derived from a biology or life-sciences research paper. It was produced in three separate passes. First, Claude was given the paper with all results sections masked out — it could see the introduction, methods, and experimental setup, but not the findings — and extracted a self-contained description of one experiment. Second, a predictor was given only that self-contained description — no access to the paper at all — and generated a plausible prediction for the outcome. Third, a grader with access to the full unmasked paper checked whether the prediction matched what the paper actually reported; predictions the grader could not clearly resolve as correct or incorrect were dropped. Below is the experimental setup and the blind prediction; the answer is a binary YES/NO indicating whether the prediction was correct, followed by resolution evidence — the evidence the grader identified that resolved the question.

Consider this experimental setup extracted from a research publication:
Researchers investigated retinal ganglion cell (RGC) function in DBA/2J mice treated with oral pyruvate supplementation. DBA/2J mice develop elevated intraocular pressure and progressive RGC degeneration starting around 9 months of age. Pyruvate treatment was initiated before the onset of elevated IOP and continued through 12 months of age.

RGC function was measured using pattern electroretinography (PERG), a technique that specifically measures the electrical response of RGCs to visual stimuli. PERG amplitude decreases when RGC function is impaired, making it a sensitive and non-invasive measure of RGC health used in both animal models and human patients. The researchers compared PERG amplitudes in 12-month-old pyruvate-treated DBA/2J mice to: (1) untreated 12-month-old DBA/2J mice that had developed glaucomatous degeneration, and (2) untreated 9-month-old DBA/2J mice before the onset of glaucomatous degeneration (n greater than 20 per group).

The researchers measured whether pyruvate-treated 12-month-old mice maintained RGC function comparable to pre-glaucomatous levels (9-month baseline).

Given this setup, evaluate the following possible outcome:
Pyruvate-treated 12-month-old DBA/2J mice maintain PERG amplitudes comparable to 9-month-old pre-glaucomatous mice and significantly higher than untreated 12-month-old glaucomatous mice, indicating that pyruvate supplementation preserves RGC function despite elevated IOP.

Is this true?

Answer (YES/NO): YES